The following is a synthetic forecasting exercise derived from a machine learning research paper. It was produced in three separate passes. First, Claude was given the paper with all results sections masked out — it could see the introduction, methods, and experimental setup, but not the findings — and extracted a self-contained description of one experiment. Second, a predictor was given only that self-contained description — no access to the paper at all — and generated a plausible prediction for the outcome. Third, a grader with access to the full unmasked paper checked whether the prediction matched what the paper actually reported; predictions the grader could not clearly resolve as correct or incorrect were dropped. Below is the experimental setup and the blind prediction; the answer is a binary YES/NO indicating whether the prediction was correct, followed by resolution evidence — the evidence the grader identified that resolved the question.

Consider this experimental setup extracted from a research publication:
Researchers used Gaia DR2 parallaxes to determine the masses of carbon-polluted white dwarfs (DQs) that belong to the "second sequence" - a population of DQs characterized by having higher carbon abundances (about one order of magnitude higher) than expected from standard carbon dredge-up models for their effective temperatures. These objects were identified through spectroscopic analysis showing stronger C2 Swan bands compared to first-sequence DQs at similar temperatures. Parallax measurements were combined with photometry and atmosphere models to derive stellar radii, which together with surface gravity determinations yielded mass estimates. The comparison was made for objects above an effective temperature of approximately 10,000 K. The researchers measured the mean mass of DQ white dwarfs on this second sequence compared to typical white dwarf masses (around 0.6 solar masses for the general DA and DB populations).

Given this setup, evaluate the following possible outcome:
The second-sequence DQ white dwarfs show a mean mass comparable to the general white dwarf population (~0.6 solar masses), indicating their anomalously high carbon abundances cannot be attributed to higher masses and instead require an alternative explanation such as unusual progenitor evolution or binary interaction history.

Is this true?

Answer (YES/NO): NO